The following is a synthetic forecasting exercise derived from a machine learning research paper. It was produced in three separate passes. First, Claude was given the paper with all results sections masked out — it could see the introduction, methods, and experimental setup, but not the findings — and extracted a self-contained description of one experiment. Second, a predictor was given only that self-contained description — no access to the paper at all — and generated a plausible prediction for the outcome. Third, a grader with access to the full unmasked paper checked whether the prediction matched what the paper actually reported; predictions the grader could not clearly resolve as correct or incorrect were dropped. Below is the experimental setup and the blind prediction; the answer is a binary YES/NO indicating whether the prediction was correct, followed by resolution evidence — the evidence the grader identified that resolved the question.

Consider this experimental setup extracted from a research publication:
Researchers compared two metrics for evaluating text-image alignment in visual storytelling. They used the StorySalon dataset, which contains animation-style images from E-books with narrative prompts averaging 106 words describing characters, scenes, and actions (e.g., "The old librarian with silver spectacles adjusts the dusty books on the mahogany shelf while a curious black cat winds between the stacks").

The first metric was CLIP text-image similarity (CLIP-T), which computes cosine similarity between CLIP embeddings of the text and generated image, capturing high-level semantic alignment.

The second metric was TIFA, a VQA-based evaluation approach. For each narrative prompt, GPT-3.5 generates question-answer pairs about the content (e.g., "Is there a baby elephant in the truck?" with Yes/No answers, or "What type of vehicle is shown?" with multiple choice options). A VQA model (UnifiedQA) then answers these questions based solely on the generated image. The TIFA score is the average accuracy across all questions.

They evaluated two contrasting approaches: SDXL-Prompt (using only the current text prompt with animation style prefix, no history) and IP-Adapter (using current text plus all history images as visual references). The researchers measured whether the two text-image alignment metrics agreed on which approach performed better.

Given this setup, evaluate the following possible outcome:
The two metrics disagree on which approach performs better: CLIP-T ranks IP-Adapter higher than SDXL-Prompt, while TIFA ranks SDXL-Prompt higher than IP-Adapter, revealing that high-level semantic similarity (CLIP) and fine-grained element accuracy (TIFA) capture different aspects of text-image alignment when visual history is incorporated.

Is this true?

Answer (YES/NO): NO